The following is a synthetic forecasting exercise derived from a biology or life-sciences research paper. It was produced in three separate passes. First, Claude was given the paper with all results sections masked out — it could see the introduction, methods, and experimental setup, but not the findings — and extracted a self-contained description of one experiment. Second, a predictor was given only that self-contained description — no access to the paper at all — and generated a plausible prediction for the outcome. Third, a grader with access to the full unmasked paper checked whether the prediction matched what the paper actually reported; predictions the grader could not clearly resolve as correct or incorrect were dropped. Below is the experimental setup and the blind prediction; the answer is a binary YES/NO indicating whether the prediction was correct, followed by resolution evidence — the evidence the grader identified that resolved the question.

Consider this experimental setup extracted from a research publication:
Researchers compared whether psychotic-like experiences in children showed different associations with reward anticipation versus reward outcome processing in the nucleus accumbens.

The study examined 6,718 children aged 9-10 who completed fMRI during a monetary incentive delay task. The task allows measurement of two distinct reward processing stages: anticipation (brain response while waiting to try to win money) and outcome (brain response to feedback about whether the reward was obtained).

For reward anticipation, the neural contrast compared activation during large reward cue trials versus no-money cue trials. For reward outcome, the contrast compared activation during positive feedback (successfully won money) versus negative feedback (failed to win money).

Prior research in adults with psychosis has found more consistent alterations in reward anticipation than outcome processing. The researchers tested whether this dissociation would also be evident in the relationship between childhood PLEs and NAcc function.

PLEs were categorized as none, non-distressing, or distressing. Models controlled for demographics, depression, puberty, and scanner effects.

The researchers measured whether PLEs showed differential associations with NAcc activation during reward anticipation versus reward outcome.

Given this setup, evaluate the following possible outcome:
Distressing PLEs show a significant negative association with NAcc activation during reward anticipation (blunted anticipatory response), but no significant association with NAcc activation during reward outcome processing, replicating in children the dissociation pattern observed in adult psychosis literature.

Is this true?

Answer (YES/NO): NO